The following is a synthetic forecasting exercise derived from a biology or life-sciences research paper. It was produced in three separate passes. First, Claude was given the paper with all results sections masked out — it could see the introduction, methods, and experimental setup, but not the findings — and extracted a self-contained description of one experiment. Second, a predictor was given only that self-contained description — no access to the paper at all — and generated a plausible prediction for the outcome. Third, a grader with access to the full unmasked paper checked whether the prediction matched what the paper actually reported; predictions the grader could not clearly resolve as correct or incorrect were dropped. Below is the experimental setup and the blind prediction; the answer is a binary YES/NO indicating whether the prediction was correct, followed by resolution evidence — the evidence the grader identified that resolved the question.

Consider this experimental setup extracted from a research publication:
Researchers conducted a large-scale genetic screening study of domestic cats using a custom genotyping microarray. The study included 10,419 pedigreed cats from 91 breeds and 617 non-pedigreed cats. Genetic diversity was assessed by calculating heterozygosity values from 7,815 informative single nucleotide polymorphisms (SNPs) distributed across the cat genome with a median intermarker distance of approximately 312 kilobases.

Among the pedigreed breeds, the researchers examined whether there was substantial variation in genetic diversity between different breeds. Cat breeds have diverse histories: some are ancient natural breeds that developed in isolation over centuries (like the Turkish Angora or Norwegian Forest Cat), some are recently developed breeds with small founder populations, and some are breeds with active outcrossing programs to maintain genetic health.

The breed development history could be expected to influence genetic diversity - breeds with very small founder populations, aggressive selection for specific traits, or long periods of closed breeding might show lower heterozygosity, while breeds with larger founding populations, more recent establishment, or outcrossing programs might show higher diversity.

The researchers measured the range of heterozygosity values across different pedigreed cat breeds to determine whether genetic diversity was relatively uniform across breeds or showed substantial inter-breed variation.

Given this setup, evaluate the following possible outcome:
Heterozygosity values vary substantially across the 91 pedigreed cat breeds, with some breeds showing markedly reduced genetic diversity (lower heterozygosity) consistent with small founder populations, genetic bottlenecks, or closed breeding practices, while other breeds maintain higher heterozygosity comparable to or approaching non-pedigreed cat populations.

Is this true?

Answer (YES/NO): YES